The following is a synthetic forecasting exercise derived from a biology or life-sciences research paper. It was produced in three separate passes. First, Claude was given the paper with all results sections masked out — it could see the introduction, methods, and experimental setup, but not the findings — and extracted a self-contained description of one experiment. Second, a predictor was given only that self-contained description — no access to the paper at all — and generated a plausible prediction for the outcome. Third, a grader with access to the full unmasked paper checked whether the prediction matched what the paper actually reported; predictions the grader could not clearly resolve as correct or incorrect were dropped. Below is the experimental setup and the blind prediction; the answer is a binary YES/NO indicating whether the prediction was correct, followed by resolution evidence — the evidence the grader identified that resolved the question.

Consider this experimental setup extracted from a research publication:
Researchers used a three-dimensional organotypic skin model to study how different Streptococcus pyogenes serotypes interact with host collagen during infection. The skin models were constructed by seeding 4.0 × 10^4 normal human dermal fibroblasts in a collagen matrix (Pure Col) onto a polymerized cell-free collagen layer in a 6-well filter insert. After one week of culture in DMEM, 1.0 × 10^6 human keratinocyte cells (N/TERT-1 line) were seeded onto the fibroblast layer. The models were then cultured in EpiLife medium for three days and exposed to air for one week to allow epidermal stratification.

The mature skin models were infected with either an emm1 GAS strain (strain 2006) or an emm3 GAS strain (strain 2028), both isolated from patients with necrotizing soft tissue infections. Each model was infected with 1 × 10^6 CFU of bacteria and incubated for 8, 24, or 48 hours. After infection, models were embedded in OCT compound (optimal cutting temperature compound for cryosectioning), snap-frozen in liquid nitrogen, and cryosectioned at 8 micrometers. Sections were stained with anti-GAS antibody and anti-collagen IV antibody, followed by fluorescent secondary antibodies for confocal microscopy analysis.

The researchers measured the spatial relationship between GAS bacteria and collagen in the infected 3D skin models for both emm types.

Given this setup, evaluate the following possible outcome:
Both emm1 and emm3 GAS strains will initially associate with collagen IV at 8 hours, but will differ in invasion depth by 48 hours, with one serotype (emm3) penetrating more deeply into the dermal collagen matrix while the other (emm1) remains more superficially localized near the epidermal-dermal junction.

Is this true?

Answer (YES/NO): NO